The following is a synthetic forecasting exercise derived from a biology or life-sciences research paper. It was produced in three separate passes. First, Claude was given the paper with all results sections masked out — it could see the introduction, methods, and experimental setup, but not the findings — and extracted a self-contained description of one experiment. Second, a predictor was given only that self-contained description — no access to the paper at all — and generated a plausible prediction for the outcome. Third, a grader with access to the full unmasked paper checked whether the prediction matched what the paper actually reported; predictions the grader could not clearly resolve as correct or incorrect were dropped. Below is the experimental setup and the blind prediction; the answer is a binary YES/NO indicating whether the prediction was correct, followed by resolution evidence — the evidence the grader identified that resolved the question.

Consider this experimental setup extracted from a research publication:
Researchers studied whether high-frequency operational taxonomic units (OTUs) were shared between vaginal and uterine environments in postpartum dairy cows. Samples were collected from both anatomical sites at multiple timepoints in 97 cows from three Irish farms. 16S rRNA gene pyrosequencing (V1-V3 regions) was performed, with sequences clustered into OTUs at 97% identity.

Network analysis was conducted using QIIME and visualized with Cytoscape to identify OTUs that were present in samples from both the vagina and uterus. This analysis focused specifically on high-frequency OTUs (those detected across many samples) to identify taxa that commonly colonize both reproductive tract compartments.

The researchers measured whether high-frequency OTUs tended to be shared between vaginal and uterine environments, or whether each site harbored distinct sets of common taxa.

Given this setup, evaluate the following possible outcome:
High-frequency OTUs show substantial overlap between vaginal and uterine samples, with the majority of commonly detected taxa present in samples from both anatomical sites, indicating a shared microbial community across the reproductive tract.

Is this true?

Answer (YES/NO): YES